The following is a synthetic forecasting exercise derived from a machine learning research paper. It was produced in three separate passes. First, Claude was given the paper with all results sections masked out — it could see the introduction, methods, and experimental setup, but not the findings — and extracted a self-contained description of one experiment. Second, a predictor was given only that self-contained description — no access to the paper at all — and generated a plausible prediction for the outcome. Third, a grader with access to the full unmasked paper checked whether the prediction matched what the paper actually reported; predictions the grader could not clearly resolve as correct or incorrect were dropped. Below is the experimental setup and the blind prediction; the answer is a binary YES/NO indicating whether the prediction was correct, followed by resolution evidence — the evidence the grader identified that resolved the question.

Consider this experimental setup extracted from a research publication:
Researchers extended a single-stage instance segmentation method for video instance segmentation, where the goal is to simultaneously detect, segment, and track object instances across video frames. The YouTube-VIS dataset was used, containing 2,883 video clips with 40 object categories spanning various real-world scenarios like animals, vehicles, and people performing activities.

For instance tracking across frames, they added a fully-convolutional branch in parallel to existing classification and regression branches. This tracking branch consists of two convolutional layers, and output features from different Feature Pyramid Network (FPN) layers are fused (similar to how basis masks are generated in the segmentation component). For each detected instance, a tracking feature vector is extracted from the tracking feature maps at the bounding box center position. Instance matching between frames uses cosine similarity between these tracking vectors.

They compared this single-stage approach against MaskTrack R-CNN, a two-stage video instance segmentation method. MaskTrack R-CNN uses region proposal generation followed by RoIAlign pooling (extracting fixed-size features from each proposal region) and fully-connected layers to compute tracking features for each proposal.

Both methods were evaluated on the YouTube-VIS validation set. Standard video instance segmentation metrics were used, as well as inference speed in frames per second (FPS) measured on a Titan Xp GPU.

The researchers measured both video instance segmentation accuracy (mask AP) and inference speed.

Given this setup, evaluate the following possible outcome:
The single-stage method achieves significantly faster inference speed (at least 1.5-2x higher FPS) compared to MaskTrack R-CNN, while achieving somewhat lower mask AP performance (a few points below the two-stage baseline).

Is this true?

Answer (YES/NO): NO